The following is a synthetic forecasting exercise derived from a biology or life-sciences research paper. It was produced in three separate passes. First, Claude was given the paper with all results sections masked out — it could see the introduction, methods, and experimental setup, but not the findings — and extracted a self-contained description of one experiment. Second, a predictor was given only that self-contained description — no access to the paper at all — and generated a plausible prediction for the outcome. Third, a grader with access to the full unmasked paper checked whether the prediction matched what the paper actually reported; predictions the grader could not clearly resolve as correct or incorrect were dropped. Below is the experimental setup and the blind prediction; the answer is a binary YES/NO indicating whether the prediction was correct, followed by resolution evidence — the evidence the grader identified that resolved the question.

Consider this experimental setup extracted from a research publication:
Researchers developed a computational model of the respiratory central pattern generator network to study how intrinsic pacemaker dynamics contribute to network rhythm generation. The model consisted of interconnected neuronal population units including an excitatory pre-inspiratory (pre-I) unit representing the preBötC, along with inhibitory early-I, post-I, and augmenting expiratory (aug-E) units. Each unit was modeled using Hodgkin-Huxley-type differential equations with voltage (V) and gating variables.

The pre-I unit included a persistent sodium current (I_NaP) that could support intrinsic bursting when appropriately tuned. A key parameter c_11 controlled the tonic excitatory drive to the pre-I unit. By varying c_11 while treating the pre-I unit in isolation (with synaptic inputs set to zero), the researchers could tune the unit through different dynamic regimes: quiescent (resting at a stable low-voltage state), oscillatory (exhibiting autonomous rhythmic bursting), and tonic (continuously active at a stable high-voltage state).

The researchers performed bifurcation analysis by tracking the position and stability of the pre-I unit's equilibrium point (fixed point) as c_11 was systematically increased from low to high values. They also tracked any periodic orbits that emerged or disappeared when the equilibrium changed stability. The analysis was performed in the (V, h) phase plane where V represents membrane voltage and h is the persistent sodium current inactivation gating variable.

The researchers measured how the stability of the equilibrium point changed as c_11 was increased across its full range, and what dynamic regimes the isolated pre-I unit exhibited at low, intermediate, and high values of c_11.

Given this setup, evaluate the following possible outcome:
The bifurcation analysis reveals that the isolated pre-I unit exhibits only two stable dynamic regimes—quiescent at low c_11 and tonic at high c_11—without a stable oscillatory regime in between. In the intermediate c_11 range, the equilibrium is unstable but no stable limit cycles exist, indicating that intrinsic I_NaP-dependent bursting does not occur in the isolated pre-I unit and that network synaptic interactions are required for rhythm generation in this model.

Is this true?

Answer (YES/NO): NO